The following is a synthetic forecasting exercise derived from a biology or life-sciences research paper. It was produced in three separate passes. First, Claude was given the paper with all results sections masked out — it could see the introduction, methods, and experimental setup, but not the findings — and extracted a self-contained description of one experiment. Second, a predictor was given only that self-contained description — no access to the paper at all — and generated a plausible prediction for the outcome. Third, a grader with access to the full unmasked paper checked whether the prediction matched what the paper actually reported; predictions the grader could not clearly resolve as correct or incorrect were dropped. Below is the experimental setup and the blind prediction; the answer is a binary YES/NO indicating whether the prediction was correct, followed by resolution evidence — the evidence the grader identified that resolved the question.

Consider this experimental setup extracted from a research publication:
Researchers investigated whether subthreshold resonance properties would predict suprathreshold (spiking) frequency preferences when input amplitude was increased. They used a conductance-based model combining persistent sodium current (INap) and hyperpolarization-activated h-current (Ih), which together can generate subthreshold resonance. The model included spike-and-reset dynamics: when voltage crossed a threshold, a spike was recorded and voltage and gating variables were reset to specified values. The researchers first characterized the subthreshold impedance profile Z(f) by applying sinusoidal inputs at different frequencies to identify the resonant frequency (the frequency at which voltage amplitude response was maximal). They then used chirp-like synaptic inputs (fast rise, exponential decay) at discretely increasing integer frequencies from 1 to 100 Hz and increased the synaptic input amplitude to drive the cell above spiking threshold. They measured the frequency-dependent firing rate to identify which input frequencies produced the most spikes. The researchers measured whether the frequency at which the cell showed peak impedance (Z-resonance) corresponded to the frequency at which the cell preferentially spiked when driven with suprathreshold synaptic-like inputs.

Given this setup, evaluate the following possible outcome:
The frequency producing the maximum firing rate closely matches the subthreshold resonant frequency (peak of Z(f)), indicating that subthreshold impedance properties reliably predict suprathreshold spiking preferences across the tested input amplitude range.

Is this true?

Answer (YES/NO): NO